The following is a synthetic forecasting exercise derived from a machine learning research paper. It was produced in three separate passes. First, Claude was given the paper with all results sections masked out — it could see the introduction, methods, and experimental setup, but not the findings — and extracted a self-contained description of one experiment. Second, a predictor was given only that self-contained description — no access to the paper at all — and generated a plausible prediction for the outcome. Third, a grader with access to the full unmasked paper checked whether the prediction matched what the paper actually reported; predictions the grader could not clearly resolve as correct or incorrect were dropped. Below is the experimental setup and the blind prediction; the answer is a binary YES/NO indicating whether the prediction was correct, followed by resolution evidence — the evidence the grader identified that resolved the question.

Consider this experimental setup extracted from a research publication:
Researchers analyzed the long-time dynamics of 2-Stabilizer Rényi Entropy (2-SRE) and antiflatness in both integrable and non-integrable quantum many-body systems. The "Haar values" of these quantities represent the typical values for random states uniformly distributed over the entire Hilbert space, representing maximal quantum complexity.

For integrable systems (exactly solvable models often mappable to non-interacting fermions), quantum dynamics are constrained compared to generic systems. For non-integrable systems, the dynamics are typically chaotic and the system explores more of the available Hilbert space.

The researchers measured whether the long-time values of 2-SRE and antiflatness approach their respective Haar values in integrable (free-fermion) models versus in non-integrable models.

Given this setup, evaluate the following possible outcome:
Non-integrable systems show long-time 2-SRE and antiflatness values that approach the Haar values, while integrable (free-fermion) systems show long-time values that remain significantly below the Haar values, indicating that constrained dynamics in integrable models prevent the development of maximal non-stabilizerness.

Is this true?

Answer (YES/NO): YES